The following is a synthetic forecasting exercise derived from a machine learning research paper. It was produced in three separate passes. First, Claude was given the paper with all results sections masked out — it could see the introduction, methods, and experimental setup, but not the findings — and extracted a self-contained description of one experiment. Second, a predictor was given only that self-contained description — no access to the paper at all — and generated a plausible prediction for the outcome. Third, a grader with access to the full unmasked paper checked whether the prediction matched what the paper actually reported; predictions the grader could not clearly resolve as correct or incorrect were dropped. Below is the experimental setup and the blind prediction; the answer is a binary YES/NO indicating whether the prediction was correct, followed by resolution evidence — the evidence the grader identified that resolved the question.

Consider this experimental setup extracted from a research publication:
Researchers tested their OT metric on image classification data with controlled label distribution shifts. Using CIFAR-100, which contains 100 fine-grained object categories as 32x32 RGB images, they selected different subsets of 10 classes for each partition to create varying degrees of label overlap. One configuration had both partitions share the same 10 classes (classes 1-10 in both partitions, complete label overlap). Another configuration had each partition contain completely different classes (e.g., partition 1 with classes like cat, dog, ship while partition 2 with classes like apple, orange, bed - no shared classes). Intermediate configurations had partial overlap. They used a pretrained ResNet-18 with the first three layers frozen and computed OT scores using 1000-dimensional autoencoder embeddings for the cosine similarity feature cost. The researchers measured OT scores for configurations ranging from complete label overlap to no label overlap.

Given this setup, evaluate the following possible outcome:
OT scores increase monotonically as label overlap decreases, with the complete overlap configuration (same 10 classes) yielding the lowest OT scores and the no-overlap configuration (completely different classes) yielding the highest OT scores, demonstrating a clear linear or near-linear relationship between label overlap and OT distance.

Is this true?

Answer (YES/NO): YES